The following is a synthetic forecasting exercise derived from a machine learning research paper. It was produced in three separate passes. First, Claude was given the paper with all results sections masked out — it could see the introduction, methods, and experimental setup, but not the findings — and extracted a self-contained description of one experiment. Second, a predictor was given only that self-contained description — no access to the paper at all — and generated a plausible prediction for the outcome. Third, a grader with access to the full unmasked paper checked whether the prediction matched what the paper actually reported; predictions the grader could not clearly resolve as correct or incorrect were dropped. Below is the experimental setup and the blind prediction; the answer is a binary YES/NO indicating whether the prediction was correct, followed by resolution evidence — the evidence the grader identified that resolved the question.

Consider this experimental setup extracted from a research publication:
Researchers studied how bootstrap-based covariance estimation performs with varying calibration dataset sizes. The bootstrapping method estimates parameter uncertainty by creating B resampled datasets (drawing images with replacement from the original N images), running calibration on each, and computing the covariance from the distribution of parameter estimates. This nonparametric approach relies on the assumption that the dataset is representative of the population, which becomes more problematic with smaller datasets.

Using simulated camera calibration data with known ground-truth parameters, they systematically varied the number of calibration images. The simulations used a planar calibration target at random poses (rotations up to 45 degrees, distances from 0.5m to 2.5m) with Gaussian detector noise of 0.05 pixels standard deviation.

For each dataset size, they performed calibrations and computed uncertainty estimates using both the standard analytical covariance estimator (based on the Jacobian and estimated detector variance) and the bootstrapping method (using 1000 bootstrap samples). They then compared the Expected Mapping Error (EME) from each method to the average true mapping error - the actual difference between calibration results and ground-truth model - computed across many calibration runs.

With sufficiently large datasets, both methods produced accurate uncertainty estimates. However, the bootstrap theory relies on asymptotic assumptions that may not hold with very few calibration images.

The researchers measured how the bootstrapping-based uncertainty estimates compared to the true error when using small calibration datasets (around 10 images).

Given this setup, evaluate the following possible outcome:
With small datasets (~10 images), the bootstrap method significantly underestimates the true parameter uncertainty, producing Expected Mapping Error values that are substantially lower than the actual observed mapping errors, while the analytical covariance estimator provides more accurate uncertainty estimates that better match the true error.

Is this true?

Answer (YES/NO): NO